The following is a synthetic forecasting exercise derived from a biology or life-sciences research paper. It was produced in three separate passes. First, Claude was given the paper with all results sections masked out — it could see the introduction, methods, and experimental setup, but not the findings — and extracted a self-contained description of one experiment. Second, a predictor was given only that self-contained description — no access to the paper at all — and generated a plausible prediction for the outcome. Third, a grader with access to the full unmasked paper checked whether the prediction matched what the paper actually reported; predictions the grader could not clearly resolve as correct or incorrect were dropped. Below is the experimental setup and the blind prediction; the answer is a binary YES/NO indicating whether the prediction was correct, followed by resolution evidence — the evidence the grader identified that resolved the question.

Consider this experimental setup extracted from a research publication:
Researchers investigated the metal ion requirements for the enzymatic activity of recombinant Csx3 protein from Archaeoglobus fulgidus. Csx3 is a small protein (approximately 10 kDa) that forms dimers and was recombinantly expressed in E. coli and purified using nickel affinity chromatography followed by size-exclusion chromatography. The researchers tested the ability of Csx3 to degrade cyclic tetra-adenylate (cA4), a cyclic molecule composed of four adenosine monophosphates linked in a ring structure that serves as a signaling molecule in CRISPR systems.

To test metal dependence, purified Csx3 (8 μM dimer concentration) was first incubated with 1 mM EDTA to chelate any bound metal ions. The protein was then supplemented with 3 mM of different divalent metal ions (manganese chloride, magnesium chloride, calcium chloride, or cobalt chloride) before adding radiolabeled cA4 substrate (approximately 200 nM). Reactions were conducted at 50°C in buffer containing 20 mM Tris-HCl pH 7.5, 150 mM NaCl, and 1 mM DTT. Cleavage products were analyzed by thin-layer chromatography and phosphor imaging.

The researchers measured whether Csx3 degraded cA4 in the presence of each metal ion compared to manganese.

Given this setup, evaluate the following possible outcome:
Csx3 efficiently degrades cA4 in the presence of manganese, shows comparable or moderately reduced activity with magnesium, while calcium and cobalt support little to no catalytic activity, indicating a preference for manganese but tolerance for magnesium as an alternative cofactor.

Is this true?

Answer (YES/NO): NO